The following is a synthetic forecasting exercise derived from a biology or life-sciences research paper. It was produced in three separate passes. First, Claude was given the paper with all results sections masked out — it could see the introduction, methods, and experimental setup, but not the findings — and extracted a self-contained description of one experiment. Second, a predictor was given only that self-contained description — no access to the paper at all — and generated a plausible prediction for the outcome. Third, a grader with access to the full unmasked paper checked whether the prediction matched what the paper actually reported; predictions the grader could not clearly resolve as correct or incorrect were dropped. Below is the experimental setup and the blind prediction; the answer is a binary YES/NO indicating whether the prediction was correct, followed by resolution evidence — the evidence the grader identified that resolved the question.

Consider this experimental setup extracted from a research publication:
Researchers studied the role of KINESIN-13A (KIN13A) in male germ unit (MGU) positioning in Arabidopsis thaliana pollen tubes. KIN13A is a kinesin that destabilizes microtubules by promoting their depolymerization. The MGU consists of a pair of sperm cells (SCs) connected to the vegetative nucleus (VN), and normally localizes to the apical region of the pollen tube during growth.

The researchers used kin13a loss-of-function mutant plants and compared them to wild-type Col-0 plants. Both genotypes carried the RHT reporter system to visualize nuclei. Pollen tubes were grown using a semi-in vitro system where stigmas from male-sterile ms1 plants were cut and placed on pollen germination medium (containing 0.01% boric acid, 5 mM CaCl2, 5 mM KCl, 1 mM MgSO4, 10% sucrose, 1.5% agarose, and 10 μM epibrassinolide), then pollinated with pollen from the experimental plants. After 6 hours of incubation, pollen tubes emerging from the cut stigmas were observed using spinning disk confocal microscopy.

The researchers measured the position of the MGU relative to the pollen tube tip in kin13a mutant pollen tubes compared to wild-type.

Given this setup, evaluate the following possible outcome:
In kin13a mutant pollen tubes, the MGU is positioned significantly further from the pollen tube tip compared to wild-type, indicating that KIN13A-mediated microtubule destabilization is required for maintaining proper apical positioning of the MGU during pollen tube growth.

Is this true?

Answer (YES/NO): NO